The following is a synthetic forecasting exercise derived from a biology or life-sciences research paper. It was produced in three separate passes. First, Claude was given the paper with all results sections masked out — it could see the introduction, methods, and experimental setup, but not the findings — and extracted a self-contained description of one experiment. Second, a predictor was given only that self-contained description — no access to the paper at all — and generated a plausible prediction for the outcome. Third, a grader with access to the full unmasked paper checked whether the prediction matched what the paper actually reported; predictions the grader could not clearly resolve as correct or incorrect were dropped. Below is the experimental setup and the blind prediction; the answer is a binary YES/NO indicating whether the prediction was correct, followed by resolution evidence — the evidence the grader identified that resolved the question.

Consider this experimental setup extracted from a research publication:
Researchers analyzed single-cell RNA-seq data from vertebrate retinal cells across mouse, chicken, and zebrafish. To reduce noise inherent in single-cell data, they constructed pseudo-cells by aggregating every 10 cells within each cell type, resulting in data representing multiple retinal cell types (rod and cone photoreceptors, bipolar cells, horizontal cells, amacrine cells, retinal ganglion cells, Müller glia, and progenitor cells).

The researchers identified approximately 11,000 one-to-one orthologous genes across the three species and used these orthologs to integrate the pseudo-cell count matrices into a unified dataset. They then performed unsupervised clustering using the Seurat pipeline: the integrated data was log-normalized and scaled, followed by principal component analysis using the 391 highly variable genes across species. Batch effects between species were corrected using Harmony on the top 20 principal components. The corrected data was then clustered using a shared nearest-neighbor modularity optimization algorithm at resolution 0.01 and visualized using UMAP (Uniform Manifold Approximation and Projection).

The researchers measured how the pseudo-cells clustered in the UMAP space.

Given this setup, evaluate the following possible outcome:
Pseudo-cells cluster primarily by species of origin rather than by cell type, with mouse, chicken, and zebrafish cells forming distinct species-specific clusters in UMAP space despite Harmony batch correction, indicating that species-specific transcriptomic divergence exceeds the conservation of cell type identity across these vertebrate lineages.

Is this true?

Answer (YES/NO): NO